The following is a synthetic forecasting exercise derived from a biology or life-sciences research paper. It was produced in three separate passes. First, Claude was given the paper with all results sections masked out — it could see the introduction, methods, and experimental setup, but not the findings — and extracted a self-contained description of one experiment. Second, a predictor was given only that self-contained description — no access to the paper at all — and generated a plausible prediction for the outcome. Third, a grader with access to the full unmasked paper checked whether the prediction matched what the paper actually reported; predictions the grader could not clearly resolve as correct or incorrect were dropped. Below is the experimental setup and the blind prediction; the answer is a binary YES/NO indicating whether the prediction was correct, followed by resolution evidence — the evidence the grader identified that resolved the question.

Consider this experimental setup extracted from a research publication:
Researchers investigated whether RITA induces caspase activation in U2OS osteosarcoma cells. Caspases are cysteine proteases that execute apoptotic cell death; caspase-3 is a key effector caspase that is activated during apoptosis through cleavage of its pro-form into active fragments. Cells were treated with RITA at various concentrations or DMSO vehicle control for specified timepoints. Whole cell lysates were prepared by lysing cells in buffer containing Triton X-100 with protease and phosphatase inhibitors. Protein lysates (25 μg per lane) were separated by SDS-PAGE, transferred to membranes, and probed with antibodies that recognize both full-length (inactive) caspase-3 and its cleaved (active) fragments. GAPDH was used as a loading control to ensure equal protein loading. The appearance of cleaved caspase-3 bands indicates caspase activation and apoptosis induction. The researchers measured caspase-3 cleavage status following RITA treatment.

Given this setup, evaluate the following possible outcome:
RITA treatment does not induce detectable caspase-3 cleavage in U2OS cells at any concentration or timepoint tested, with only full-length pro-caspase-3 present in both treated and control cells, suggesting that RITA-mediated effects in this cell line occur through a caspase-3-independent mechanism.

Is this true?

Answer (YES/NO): NO